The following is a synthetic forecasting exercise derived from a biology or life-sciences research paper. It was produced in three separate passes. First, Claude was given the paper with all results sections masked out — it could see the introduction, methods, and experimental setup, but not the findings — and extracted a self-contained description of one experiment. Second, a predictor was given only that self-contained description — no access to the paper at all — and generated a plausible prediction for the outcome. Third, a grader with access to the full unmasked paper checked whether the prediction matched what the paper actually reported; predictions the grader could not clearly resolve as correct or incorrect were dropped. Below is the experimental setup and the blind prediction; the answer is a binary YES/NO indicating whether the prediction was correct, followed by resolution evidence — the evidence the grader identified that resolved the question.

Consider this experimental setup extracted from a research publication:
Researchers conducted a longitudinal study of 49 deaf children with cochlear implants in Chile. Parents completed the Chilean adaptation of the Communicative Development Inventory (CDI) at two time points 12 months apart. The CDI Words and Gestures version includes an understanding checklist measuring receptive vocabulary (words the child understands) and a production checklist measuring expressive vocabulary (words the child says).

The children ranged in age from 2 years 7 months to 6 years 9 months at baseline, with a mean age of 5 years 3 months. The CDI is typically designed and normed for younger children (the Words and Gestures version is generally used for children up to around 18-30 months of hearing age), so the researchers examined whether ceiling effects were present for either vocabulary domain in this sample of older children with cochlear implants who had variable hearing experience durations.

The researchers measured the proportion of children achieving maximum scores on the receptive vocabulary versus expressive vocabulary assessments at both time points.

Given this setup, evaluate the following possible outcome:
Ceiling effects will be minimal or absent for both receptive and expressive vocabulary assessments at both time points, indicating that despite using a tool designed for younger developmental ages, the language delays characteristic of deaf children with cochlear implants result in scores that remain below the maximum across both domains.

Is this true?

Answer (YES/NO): NO